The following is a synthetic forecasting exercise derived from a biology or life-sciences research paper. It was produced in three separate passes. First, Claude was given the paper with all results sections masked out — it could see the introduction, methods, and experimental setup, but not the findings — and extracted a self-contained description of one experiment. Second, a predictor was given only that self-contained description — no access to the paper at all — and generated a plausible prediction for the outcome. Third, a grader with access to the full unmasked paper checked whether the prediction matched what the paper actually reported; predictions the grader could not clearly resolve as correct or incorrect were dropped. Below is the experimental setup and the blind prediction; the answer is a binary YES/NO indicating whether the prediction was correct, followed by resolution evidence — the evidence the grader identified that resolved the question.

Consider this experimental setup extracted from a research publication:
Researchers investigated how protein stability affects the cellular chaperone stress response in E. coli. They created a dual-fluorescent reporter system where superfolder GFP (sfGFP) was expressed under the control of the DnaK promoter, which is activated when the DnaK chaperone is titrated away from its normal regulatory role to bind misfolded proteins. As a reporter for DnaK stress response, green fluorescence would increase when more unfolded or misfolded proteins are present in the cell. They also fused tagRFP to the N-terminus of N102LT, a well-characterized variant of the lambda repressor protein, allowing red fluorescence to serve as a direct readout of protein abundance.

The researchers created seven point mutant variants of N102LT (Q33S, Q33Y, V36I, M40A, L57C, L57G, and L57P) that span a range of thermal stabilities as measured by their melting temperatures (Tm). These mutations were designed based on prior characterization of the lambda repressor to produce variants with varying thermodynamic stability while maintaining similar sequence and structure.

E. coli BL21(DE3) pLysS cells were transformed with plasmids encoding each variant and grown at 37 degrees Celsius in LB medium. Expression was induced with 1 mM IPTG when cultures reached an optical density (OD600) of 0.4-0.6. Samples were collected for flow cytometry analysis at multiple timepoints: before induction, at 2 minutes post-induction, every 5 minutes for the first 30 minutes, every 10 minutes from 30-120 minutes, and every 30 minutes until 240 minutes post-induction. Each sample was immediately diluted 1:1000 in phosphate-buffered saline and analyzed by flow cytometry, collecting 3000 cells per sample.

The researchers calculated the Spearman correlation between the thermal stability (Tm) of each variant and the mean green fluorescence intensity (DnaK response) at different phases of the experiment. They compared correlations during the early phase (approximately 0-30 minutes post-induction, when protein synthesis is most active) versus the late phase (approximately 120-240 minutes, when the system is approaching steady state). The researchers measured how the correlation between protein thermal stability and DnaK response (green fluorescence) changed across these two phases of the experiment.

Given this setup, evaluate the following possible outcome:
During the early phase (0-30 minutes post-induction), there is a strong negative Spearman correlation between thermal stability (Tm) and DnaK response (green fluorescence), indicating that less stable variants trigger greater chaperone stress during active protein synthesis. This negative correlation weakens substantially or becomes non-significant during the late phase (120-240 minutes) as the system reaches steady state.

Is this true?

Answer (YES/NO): NO